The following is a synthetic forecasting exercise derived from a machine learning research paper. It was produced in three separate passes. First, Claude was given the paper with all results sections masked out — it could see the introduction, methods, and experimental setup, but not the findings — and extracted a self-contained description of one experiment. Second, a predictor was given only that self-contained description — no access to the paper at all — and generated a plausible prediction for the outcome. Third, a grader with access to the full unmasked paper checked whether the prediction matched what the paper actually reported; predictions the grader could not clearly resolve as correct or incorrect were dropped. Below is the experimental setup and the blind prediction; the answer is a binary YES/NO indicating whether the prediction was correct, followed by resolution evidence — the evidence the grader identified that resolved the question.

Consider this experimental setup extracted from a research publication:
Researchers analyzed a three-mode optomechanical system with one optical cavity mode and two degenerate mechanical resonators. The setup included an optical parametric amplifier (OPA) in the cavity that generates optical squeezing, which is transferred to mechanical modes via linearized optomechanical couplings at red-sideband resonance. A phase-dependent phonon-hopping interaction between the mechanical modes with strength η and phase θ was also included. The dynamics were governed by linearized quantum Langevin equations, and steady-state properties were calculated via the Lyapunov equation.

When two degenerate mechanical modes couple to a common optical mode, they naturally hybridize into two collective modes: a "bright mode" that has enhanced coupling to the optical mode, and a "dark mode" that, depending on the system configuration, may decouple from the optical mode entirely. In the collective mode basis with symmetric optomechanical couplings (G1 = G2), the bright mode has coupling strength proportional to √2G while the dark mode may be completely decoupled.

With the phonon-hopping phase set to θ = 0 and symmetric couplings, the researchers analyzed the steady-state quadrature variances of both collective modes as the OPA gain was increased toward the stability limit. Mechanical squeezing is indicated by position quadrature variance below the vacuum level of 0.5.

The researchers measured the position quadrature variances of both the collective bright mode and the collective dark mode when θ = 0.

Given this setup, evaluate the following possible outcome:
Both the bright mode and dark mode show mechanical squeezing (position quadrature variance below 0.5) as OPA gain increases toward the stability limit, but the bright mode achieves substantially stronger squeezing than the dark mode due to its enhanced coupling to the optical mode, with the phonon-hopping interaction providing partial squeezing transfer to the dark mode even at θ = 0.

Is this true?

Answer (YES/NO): NO